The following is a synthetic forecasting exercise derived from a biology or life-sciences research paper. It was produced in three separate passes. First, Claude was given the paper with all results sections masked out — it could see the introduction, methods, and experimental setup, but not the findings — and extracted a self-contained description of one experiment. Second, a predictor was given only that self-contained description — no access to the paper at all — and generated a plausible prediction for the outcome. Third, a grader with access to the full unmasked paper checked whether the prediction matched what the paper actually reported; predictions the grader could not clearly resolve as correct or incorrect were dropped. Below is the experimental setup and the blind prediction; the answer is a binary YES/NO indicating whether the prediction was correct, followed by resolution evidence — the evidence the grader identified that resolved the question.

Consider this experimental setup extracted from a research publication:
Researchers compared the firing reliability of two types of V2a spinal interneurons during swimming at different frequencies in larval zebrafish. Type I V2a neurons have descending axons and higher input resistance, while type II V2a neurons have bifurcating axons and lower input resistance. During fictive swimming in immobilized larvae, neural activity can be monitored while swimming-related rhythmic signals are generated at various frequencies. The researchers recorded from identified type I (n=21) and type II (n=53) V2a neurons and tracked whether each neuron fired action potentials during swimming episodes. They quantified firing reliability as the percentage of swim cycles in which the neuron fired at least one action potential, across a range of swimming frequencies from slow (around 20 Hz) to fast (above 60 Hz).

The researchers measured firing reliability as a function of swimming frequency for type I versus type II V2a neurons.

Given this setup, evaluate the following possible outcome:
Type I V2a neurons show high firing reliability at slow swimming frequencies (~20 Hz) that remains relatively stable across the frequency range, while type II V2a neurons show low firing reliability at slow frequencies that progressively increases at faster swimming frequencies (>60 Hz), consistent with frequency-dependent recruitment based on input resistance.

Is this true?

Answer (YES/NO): NO